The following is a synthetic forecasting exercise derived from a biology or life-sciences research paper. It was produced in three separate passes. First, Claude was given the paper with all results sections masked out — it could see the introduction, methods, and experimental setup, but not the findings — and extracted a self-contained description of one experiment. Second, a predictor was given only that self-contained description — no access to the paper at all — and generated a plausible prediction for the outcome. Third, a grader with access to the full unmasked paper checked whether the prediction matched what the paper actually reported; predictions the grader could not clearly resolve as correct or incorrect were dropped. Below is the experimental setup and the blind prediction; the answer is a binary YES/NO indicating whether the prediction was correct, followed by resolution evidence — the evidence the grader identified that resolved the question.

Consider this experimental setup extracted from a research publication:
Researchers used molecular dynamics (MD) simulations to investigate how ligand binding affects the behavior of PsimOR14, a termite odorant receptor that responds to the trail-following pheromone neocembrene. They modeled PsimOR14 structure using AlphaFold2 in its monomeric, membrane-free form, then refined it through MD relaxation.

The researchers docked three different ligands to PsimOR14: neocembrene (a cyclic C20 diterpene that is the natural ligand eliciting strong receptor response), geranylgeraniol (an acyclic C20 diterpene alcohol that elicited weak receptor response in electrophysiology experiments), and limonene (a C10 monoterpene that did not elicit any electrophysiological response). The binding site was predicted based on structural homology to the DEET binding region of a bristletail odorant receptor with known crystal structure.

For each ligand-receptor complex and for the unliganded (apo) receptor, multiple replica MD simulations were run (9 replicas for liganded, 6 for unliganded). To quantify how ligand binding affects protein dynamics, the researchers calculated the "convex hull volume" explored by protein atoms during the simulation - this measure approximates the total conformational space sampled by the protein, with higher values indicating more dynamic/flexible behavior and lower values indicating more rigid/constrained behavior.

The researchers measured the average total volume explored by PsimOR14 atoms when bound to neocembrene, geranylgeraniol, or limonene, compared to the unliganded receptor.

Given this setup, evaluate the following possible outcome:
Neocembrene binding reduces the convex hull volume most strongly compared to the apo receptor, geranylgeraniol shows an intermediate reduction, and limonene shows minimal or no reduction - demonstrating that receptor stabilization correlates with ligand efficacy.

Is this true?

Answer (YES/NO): NO